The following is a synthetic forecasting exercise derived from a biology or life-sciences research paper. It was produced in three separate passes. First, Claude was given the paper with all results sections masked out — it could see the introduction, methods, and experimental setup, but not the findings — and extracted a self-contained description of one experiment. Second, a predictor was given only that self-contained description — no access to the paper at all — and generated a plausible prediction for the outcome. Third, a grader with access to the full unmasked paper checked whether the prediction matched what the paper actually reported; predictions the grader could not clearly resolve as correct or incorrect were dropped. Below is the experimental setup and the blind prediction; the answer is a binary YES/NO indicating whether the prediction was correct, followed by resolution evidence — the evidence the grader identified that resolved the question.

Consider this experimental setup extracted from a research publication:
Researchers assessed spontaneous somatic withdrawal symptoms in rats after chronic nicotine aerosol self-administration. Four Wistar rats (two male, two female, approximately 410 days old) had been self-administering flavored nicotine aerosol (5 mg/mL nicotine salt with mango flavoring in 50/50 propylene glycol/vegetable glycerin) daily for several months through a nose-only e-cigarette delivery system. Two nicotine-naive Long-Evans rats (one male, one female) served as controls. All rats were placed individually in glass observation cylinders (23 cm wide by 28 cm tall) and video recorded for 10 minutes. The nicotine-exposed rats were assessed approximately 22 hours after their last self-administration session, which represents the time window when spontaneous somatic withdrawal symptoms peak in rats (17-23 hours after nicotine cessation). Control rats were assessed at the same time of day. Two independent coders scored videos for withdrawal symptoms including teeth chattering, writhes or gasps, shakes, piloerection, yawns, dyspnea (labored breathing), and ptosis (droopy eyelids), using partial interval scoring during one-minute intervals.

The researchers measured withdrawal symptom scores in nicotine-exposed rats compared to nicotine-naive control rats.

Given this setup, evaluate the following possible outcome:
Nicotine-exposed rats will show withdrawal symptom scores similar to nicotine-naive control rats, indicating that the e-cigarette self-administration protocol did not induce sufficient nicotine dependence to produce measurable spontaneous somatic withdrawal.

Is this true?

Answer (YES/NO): NO